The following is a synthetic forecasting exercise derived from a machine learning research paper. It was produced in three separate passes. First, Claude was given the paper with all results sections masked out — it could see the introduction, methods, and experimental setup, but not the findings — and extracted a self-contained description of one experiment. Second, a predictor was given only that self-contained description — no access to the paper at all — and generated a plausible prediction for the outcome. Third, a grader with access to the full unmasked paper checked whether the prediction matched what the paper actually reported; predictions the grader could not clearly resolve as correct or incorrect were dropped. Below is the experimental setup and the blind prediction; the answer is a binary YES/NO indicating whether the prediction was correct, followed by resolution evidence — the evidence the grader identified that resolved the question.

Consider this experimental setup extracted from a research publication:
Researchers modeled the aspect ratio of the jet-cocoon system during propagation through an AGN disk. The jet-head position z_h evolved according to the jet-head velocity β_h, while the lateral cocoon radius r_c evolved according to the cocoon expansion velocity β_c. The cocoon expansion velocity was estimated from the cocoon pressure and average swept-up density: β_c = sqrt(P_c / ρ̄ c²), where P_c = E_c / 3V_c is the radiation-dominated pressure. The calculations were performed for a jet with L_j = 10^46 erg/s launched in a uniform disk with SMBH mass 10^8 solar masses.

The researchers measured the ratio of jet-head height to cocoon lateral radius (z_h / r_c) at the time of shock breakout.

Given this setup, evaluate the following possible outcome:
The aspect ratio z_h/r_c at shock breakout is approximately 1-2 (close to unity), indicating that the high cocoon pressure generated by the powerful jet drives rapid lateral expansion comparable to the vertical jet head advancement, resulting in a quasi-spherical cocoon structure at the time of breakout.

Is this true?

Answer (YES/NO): NO